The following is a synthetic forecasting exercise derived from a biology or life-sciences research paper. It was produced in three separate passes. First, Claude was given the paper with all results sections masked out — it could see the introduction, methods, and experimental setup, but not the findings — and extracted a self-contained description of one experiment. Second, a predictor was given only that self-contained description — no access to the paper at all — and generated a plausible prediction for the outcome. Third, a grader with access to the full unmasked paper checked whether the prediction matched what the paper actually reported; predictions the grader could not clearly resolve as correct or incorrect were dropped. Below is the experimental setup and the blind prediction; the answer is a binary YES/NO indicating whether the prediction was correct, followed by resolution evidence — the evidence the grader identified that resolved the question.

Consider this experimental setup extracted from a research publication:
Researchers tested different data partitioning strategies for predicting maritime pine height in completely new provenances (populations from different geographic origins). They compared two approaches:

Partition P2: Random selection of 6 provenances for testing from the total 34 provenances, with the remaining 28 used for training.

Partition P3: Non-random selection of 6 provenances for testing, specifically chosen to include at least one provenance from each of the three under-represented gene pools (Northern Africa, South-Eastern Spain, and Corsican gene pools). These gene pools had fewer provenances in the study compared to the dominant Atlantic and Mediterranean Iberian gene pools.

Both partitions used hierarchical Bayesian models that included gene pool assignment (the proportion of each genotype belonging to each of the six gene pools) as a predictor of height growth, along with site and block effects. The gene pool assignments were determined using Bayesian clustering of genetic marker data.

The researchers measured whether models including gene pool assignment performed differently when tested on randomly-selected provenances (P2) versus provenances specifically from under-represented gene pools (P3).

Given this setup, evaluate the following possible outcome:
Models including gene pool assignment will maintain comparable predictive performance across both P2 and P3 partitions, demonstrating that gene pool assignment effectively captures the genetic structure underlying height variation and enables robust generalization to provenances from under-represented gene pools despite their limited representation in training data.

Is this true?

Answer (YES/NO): NO